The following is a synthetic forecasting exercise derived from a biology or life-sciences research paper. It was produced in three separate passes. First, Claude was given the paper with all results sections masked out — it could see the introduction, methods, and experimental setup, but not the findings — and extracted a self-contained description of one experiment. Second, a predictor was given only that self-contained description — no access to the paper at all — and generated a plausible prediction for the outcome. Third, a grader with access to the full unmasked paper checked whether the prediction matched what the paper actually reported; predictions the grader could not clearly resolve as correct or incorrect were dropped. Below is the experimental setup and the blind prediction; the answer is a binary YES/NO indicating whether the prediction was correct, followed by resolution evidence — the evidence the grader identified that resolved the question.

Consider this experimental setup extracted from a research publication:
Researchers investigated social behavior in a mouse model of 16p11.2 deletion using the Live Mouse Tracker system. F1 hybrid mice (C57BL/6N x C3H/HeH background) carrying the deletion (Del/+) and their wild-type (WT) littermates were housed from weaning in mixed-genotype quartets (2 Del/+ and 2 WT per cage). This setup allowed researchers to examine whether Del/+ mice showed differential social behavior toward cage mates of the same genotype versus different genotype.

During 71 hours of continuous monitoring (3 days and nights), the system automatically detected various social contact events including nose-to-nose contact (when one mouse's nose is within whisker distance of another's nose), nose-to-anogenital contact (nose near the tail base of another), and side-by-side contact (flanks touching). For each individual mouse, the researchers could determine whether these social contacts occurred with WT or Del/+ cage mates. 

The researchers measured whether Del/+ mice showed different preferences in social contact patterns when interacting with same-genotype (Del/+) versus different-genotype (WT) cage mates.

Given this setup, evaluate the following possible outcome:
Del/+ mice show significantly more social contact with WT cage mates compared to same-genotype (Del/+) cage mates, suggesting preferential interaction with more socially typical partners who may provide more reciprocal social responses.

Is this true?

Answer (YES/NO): YES